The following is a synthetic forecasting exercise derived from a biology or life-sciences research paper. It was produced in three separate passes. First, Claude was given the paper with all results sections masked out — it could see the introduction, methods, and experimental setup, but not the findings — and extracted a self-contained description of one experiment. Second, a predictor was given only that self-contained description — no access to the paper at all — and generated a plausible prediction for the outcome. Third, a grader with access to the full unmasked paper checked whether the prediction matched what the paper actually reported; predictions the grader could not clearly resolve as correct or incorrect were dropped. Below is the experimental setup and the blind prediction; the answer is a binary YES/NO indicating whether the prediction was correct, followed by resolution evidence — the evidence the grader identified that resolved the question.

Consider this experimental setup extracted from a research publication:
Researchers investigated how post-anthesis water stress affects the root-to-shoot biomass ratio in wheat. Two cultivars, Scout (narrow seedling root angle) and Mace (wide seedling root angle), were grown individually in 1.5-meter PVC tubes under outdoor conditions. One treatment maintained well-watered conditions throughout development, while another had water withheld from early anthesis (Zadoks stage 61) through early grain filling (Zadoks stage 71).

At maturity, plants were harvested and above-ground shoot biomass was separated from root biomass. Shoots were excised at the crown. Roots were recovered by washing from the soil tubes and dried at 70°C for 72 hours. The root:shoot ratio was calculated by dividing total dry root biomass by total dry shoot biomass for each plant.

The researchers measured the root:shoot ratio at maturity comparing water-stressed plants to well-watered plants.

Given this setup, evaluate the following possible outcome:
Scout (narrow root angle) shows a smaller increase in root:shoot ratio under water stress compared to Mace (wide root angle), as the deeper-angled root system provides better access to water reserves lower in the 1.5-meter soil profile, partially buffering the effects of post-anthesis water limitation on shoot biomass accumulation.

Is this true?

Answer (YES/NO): NO